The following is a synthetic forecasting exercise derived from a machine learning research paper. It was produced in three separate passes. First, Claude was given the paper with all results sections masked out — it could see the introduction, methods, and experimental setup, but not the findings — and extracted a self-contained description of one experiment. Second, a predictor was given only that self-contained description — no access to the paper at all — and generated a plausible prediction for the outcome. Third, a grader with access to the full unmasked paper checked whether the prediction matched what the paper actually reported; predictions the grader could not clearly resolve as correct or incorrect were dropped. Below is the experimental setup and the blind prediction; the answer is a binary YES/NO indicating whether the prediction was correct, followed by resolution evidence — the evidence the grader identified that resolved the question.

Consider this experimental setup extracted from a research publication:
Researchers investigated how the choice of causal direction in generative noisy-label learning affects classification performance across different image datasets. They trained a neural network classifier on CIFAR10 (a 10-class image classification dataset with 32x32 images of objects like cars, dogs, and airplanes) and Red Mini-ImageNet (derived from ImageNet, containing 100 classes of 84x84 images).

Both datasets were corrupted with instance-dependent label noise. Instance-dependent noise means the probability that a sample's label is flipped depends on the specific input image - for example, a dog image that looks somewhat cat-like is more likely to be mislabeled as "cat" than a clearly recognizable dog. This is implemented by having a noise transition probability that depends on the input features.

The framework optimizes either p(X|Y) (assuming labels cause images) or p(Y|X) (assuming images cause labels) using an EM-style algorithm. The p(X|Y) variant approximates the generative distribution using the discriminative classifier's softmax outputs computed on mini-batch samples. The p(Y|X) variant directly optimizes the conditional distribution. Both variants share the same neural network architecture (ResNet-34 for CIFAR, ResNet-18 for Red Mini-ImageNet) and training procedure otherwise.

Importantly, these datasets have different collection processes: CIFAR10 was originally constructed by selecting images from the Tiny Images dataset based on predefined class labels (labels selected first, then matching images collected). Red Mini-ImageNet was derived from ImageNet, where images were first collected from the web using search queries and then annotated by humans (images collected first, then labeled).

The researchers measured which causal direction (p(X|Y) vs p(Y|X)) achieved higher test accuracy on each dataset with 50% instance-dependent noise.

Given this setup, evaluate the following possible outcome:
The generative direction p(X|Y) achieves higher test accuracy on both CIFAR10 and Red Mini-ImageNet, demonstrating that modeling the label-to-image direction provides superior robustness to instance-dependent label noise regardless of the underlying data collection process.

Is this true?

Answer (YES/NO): NO